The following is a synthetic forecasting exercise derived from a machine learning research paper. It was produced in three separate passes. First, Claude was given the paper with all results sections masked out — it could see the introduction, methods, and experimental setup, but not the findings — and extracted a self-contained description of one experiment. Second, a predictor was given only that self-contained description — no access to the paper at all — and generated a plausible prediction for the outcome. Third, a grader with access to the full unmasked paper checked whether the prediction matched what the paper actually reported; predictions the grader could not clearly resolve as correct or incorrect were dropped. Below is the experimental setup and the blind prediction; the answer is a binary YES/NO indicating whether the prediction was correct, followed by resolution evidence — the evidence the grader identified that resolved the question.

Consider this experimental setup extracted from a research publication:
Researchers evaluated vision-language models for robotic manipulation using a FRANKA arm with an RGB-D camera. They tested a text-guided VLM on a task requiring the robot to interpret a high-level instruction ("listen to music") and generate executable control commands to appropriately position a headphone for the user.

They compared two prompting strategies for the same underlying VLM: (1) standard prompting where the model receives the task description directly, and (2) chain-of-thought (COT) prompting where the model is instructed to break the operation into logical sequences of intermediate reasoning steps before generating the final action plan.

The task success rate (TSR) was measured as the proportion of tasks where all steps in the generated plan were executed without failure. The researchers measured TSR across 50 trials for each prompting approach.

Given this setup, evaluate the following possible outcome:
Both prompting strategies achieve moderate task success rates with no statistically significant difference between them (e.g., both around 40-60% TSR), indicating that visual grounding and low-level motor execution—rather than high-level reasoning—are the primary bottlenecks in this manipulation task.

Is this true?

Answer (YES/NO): NO